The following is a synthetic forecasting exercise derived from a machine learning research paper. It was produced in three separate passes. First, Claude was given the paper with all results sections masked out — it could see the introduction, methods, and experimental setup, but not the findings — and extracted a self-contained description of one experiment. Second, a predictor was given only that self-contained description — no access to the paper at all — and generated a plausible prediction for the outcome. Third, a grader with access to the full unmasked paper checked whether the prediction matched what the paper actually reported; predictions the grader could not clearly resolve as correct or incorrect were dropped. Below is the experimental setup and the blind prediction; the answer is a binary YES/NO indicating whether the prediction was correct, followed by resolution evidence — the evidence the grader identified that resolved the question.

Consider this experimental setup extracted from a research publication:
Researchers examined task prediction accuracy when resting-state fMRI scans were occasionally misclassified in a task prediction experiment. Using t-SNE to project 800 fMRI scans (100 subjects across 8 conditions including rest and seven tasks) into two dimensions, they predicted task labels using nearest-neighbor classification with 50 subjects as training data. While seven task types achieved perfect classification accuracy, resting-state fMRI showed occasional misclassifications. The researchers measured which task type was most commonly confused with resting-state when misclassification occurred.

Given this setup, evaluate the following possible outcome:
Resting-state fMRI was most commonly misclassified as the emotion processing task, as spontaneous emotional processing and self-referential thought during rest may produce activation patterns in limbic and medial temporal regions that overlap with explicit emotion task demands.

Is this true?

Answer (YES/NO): NO